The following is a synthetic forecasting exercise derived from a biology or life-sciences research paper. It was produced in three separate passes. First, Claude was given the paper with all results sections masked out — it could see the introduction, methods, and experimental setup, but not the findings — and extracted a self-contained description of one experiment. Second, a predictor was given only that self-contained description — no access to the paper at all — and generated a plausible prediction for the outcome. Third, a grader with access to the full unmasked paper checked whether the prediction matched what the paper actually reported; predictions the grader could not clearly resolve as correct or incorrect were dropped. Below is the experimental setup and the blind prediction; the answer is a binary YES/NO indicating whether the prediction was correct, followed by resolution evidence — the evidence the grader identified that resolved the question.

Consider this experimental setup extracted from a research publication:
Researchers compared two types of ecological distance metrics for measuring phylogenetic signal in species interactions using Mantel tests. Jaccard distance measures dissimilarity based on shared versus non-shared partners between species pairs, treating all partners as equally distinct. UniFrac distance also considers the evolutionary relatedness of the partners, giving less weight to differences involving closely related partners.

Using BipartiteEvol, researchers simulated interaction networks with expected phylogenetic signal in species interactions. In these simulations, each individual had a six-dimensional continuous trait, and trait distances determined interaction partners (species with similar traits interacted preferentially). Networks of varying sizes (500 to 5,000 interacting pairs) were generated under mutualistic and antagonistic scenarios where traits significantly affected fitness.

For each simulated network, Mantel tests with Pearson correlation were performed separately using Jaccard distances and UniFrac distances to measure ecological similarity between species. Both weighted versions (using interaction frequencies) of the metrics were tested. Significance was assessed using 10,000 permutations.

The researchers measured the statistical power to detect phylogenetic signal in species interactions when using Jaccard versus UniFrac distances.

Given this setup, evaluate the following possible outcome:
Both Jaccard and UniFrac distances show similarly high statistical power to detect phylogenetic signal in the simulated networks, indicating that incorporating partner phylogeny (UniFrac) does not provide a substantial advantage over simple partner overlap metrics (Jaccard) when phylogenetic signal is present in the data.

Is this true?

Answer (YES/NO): NO